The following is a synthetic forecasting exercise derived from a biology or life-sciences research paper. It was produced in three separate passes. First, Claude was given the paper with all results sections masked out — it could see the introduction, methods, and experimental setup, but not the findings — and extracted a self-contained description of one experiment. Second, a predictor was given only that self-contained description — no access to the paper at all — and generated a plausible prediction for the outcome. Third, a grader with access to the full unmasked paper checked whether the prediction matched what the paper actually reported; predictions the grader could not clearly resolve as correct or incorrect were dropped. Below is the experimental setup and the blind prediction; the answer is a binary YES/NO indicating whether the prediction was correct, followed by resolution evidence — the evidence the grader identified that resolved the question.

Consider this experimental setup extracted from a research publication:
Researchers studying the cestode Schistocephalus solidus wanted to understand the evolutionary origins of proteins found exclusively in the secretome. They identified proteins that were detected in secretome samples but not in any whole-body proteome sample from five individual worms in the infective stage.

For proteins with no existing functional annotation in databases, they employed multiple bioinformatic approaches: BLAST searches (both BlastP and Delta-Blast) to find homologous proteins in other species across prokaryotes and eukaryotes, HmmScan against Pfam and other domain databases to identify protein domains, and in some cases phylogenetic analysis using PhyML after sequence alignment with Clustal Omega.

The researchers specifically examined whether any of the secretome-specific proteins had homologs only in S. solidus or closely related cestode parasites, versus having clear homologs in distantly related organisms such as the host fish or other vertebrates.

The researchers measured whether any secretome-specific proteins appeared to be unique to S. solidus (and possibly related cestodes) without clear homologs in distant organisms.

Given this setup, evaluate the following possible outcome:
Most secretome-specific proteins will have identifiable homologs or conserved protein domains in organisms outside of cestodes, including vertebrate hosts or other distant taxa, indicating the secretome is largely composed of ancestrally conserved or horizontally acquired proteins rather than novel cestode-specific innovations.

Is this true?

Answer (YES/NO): YES